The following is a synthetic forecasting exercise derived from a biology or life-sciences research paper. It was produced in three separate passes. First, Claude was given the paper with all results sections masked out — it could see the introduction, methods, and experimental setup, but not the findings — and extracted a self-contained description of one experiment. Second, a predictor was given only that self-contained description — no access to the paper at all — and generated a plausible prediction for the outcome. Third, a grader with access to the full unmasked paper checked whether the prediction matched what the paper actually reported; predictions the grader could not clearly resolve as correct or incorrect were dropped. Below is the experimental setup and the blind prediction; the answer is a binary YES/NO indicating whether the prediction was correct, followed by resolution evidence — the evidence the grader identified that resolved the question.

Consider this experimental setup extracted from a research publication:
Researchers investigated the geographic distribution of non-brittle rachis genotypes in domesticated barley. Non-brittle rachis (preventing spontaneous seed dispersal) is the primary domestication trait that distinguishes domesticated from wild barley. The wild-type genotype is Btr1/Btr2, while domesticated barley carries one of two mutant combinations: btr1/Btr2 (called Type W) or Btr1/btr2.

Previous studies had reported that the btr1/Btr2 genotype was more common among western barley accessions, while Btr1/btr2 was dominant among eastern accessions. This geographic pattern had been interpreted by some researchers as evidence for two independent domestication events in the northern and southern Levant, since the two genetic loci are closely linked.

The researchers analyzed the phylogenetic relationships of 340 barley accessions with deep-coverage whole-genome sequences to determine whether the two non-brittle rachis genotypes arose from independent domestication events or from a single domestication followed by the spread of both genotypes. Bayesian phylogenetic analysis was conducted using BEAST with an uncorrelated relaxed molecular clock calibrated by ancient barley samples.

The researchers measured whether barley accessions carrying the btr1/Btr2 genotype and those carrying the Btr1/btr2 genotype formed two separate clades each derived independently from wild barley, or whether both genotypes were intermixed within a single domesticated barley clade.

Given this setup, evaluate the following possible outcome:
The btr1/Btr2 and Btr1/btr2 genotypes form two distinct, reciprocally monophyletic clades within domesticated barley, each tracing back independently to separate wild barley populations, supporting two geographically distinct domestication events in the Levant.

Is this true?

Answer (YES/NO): NO